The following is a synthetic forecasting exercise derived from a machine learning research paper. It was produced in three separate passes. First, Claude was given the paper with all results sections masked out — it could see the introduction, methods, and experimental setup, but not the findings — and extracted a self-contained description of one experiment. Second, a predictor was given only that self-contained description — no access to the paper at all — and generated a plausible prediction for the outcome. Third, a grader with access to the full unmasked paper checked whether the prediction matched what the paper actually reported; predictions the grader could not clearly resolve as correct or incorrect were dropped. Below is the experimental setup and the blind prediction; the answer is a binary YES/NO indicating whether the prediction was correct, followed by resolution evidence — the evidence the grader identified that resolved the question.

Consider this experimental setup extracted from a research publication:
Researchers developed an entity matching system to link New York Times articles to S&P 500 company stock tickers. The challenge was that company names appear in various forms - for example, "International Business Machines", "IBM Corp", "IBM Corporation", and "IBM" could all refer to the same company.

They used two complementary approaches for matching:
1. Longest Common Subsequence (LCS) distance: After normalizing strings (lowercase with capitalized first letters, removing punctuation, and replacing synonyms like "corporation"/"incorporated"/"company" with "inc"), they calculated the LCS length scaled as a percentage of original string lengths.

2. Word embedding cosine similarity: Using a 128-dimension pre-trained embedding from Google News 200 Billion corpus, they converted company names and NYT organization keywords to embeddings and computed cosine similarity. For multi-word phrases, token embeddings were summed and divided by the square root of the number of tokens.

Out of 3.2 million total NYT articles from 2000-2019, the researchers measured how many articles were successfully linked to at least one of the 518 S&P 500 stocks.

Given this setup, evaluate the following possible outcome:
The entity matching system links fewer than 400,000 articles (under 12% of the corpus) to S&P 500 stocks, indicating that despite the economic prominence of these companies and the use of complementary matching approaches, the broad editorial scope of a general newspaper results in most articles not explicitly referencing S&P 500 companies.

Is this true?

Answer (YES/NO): YES